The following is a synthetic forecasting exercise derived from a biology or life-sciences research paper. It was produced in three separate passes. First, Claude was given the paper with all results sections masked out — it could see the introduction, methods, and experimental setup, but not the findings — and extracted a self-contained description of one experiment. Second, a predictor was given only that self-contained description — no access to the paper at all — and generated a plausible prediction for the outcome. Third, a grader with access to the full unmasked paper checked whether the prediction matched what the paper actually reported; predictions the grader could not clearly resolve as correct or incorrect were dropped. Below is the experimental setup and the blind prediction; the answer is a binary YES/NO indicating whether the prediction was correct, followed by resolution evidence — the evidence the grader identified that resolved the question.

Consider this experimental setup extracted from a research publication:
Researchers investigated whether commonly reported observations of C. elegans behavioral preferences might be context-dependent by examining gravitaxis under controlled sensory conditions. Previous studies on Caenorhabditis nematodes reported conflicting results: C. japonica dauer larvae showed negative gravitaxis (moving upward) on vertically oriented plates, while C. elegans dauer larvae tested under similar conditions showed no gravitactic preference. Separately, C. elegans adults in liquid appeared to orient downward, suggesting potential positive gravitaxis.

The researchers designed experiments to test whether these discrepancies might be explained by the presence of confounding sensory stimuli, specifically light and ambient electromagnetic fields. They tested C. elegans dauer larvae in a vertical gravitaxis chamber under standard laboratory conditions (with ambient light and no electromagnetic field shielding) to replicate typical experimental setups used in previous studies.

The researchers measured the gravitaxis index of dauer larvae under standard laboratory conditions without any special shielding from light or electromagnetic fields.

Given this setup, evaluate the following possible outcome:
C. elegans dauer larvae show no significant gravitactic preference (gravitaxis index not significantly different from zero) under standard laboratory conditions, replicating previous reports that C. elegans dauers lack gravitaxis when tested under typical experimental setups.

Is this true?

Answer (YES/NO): NO